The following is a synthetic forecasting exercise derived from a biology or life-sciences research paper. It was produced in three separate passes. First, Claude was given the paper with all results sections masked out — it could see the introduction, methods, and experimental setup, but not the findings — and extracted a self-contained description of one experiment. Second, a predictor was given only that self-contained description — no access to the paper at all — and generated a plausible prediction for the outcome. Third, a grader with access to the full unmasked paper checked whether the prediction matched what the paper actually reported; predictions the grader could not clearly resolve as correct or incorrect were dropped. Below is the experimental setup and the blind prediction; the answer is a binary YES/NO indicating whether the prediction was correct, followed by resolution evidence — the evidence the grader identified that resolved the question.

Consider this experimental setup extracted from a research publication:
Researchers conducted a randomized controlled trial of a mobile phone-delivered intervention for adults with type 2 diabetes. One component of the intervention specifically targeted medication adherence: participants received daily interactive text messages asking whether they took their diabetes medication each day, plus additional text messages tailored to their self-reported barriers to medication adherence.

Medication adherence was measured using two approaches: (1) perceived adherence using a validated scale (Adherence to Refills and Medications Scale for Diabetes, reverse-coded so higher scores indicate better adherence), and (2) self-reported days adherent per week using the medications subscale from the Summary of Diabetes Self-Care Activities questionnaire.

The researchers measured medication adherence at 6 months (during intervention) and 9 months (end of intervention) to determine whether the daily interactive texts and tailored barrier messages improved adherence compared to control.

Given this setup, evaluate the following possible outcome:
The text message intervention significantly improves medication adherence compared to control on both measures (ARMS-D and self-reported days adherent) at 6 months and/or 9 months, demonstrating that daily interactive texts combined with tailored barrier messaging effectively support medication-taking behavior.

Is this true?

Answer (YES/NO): NO